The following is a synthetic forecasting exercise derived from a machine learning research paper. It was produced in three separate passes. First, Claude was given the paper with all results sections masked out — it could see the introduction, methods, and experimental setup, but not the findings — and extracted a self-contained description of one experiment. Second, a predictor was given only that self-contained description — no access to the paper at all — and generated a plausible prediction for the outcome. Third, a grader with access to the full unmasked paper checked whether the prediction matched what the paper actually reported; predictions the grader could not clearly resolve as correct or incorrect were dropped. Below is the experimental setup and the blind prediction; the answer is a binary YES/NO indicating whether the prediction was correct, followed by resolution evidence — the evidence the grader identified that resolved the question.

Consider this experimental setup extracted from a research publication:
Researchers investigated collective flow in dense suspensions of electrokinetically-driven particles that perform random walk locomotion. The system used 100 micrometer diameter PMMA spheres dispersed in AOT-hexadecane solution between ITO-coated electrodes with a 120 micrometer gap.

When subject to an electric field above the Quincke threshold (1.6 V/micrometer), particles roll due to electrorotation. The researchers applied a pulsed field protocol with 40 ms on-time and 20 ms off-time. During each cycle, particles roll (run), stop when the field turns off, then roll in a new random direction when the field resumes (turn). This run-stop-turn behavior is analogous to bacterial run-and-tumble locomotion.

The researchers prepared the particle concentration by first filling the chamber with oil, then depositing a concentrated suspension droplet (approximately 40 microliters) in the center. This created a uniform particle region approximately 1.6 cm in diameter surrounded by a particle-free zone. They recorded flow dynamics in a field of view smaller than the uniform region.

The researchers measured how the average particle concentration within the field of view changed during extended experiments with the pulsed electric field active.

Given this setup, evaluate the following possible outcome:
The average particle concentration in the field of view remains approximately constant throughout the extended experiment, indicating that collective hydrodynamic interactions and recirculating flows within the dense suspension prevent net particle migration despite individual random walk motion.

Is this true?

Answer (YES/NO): NO